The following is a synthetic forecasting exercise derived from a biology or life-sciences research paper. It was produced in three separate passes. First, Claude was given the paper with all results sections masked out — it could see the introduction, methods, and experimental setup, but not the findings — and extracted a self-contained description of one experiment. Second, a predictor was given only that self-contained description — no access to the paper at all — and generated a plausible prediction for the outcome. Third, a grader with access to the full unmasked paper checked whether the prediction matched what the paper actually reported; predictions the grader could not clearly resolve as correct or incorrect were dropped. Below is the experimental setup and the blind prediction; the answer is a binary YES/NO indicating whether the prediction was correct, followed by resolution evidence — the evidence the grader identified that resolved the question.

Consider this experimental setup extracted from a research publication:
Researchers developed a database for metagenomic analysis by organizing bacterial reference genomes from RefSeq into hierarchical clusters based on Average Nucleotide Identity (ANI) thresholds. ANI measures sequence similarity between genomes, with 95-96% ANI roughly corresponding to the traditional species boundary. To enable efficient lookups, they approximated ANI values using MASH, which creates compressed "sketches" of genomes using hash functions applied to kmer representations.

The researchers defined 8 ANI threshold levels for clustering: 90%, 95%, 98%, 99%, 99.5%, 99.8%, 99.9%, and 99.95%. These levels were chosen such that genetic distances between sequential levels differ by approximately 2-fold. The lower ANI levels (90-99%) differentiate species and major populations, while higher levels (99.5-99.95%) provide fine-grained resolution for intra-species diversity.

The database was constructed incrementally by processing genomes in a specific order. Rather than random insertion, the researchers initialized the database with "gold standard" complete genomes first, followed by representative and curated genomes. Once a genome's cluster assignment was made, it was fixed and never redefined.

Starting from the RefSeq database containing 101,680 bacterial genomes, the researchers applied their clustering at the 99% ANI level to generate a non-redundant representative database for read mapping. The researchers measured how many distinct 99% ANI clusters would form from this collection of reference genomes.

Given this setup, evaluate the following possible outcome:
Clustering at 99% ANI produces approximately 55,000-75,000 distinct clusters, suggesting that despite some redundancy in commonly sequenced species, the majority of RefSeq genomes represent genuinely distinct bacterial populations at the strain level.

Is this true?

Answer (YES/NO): NO